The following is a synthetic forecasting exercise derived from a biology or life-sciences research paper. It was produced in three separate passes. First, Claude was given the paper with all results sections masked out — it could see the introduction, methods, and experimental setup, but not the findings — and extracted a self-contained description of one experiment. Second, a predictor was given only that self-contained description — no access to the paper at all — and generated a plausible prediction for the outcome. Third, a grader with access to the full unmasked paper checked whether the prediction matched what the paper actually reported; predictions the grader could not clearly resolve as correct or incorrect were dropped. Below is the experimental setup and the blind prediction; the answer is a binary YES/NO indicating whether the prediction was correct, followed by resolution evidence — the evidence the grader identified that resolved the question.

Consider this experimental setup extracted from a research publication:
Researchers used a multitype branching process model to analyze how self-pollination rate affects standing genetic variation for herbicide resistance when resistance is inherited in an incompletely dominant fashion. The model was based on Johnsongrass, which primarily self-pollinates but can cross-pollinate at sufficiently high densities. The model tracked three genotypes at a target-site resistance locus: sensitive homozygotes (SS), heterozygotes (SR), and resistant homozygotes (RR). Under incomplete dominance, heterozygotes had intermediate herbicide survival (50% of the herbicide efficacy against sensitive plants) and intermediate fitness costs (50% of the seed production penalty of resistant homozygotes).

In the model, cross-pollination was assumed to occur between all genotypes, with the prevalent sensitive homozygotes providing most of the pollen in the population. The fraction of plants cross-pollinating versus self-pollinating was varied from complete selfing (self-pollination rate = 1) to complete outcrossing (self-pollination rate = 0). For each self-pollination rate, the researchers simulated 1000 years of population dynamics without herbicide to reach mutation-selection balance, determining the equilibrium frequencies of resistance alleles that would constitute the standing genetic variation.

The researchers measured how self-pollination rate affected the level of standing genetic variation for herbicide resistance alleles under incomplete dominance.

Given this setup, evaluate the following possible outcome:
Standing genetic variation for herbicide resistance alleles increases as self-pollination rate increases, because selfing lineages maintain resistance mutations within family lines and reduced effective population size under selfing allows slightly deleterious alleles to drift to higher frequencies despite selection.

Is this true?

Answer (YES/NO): NO